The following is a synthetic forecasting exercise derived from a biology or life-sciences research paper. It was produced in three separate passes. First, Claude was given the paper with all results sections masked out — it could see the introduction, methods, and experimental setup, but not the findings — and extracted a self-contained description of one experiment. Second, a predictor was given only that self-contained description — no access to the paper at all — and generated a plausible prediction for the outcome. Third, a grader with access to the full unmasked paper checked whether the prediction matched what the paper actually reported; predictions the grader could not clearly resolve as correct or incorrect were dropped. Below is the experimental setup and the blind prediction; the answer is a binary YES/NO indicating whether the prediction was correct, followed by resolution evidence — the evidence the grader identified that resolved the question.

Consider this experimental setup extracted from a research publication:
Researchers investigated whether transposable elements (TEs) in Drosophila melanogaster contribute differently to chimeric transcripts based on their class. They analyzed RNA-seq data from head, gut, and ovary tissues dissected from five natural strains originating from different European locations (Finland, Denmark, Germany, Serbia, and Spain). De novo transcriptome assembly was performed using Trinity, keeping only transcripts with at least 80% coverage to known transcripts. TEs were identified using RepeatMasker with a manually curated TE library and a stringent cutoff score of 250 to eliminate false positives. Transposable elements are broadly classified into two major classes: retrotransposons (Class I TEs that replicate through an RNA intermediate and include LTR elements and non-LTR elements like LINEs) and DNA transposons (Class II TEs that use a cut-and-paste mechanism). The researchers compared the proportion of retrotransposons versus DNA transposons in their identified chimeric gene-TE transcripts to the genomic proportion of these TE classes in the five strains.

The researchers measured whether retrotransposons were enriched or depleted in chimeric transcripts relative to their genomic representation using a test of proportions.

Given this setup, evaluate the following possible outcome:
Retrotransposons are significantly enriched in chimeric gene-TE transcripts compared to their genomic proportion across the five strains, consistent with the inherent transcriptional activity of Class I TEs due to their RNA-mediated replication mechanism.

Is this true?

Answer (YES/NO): YES